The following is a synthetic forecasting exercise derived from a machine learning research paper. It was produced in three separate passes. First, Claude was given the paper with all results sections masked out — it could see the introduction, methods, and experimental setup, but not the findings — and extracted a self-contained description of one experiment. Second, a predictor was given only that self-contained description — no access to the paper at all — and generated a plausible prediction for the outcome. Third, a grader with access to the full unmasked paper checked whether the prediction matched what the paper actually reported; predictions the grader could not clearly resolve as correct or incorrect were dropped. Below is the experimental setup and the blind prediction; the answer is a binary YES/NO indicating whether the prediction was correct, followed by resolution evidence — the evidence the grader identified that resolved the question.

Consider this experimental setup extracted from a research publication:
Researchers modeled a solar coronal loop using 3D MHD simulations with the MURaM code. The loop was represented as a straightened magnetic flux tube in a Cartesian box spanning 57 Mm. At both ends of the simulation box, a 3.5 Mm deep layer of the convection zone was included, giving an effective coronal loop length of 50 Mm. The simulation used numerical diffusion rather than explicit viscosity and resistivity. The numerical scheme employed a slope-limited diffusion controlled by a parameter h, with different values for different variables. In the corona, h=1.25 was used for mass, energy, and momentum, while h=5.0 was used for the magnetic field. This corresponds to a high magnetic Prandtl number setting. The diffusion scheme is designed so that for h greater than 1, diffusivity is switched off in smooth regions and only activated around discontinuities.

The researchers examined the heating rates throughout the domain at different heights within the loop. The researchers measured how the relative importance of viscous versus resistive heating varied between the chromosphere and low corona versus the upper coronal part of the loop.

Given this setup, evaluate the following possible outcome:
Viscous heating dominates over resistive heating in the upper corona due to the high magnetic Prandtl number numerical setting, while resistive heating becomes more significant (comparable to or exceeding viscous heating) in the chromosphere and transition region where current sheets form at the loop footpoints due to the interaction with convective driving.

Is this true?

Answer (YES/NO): NO